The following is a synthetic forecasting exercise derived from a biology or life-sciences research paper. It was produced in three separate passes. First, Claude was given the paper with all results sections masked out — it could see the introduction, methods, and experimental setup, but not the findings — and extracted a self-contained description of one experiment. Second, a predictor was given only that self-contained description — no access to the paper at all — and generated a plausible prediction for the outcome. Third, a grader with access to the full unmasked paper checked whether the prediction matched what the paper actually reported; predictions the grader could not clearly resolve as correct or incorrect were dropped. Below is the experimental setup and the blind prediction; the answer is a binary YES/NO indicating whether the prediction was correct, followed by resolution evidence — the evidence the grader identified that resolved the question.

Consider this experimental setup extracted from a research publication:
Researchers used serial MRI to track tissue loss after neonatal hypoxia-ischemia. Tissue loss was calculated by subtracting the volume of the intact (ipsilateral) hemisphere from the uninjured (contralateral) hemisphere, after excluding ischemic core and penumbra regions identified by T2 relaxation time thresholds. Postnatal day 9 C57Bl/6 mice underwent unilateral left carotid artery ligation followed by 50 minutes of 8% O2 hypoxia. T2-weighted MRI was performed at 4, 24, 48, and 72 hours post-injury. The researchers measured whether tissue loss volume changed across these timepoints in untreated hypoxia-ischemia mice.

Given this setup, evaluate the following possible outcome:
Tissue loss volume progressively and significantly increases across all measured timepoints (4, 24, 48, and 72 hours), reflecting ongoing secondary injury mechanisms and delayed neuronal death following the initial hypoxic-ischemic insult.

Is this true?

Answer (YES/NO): NO